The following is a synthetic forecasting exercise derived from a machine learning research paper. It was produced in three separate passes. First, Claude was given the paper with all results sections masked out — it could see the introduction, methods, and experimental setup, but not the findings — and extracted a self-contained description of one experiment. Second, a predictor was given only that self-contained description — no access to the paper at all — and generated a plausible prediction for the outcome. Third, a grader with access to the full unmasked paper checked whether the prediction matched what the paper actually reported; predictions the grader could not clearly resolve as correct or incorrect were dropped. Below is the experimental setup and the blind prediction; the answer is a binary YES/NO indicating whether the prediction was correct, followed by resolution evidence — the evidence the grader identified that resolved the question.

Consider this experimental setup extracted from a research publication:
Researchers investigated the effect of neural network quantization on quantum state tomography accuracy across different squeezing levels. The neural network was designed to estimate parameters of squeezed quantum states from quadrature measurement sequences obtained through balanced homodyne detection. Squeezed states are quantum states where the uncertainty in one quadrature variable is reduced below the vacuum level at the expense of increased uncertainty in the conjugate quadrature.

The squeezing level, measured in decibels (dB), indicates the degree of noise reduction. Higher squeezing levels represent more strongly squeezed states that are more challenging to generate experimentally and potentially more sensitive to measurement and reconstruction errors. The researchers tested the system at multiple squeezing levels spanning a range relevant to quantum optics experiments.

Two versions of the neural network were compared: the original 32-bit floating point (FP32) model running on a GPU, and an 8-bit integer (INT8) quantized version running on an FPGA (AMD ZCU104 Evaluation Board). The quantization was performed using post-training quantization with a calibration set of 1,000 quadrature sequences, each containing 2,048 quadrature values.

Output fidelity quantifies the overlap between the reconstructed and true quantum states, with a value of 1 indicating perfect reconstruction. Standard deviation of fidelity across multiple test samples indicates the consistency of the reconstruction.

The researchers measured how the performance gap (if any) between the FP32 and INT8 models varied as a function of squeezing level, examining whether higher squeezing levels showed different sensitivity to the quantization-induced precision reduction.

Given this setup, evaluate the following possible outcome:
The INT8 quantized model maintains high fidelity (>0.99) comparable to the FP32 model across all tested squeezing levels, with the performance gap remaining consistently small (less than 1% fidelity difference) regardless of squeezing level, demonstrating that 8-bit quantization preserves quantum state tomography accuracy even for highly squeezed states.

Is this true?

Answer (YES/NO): NO